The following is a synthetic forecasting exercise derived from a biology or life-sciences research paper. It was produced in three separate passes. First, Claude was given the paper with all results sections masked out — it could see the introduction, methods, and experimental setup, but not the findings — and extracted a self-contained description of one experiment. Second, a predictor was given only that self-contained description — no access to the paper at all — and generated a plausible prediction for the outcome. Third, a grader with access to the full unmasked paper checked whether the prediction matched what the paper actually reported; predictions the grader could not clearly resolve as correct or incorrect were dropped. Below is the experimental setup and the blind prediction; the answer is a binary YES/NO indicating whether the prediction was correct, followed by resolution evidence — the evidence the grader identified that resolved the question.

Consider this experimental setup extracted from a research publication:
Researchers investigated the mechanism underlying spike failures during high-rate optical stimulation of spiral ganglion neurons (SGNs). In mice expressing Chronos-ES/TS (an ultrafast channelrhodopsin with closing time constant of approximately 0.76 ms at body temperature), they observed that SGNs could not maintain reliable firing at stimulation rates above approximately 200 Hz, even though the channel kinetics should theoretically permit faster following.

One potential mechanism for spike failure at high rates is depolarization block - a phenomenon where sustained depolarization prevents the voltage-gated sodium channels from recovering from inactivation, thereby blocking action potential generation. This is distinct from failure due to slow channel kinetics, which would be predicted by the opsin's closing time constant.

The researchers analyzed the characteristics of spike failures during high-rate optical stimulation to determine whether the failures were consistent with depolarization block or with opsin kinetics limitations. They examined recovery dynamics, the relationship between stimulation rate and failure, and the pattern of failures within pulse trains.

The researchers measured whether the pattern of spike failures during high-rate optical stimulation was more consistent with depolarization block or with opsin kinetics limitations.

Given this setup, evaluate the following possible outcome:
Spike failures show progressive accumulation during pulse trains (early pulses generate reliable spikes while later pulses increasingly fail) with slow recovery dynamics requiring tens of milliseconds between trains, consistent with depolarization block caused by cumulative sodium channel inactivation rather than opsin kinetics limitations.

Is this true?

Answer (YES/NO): YES